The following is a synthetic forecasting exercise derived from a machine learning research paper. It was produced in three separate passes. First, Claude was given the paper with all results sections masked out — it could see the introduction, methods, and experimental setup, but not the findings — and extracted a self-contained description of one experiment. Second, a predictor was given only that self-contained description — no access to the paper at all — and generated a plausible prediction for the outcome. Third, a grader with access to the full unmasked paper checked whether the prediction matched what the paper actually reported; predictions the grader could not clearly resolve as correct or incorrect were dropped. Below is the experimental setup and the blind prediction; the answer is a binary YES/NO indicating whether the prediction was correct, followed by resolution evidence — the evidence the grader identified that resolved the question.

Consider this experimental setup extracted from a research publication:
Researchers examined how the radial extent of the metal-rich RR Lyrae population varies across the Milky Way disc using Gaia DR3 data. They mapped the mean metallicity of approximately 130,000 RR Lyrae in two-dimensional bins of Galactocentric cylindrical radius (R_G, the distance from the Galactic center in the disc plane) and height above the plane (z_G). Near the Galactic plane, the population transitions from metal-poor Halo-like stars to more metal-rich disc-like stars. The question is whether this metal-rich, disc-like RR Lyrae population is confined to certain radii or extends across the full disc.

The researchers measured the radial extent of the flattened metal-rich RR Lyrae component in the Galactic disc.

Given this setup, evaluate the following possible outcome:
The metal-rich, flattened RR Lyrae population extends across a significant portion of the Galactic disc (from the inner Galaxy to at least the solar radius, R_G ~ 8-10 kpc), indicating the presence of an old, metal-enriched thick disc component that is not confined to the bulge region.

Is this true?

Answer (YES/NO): NO